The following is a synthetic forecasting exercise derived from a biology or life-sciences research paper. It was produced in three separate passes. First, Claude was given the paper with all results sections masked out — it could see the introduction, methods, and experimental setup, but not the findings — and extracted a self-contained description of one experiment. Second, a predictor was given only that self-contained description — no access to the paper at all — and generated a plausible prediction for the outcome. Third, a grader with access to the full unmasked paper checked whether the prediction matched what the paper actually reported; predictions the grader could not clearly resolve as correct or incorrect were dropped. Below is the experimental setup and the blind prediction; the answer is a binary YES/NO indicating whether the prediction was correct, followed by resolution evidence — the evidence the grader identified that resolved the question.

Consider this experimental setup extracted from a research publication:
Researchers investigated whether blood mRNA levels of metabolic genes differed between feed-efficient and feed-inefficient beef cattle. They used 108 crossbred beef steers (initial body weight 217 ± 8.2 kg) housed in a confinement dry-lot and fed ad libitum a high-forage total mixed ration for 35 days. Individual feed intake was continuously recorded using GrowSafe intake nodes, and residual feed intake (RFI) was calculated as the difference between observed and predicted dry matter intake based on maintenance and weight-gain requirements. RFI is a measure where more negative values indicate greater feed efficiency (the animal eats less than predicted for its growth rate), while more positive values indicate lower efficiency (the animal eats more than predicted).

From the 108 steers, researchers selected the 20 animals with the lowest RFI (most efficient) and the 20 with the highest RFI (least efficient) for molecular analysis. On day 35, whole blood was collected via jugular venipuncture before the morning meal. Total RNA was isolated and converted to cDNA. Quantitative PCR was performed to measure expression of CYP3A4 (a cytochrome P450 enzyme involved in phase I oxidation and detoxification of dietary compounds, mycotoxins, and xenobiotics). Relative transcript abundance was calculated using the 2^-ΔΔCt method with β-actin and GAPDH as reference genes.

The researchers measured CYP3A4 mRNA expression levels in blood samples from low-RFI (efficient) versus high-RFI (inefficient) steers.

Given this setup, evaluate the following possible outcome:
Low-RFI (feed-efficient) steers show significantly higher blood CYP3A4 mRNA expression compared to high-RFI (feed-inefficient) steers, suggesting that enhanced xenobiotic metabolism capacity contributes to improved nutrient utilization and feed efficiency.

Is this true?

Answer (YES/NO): NO